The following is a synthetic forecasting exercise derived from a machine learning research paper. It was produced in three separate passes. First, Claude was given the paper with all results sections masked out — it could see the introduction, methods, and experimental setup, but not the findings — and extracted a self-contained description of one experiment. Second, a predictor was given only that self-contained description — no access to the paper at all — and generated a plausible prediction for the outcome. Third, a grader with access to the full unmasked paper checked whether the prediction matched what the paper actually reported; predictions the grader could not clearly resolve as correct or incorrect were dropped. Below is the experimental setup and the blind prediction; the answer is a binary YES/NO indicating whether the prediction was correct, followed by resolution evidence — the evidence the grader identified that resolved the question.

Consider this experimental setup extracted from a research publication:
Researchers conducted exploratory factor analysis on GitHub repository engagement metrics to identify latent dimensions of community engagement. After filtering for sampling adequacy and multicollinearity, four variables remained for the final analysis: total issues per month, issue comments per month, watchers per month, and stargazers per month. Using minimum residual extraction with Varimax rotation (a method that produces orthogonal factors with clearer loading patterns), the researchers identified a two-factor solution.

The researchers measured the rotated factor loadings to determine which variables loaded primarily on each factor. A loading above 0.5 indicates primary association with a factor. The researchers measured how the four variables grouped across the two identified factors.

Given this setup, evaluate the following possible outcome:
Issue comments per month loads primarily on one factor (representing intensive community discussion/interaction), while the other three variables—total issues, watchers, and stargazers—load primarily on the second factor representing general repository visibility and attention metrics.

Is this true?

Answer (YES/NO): NO